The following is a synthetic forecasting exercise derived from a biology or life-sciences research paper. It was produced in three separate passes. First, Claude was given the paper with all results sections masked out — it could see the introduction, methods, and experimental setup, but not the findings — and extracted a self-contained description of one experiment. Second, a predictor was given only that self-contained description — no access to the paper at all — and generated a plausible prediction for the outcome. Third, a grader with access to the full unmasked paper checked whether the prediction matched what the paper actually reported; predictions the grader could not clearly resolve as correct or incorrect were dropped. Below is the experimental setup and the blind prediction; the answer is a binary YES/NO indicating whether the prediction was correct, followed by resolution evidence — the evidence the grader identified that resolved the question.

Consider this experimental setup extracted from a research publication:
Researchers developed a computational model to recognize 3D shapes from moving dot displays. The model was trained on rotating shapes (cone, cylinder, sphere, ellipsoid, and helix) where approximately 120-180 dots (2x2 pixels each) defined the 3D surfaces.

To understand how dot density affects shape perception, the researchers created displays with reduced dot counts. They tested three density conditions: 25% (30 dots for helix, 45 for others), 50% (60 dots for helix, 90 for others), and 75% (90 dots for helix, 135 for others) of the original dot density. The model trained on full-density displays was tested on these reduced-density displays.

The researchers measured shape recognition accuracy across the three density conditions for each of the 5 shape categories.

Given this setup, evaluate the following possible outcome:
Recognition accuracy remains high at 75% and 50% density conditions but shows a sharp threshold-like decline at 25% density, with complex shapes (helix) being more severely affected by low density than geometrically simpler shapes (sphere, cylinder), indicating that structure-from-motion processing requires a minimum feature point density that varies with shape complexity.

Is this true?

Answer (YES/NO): NO